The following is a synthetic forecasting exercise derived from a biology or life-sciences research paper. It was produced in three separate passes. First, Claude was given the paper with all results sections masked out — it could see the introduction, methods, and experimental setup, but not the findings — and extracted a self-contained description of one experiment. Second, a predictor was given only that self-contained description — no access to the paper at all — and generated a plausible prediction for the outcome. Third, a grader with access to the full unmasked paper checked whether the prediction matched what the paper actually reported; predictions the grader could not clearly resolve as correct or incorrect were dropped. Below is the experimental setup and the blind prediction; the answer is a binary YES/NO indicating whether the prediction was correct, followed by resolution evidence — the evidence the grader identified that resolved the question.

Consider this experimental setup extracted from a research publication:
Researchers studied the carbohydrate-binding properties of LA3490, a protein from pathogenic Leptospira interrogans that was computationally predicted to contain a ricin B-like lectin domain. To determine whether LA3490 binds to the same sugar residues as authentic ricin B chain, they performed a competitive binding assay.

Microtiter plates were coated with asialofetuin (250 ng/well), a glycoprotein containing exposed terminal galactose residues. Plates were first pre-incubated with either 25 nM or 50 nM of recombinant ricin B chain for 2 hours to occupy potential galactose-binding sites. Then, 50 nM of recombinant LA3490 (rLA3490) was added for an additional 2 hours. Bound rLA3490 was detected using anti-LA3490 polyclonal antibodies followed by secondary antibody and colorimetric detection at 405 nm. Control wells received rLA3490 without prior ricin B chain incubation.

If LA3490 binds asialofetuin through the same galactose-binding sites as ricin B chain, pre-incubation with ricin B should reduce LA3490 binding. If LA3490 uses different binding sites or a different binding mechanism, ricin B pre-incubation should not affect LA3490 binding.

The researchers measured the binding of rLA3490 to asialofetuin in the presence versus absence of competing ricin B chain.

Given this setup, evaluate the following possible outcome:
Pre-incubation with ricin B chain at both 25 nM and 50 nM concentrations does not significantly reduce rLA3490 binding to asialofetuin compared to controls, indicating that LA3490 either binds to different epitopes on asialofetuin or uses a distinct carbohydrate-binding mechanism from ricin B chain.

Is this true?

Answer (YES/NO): NO